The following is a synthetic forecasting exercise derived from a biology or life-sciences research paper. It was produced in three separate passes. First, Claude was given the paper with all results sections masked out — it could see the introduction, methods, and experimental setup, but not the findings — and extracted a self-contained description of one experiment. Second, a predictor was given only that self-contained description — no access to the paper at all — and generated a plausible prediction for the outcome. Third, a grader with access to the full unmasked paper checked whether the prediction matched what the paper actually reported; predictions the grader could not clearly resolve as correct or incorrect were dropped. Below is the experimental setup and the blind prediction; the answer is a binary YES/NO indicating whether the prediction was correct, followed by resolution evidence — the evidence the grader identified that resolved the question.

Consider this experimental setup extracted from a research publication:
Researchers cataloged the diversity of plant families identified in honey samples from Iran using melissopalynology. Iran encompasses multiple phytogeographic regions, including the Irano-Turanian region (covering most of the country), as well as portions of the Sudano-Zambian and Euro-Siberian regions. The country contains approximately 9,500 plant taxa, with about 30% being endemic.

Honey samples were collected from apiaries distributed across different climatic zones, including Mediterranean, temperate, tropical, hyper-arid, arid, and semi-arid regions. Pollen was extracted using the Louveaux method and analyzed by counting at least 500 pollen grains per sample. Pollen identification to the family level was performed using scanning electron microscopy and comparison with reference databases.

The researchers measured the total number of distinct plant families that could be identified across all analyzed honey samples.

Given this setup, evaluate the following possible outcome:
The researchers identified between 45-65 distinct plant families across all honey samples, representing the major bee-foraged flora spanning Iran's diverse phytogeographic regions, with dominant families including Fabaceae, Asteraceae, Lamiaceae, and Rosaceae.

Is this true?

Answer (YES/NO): NO